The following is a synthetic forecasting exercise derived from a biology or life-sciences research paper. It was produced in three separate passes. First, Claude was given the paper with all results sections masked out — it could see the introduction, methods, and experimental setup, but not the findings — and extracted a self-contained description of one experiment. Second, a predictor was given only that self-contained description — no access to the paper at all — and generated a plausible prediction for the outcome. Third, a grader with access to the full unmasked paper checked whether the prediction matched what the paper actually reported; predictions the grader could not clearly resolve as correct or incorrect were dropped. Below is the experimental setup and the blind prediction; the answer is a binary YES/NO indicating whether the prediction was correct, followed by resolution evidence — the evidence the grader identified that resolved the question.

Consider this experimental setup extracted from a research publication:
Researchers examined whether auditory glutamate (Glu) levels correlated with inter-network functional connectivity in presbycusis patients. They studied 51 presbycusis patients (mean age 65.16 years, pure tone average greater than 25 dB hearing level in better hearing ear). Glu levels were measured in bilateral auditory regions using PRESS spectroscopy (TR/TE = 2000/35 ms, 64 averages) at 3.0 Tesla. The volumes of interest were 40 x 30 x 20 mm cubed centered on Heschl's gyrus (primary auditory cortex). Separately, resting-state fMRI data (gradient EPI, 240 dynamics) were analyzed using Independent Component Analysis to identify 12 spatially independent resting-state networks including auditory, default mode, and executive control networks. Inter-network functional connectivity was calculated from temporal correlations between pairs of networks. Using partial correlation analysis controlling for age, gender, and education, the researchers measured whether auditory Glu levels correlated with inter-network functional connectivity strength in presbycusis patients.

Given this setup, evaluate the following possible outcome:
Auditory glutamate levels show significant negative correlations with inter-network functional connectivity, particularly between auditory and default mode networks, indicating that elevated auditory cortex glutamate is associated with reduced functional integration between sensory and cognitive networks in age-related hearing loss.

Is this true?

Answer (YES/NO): NO